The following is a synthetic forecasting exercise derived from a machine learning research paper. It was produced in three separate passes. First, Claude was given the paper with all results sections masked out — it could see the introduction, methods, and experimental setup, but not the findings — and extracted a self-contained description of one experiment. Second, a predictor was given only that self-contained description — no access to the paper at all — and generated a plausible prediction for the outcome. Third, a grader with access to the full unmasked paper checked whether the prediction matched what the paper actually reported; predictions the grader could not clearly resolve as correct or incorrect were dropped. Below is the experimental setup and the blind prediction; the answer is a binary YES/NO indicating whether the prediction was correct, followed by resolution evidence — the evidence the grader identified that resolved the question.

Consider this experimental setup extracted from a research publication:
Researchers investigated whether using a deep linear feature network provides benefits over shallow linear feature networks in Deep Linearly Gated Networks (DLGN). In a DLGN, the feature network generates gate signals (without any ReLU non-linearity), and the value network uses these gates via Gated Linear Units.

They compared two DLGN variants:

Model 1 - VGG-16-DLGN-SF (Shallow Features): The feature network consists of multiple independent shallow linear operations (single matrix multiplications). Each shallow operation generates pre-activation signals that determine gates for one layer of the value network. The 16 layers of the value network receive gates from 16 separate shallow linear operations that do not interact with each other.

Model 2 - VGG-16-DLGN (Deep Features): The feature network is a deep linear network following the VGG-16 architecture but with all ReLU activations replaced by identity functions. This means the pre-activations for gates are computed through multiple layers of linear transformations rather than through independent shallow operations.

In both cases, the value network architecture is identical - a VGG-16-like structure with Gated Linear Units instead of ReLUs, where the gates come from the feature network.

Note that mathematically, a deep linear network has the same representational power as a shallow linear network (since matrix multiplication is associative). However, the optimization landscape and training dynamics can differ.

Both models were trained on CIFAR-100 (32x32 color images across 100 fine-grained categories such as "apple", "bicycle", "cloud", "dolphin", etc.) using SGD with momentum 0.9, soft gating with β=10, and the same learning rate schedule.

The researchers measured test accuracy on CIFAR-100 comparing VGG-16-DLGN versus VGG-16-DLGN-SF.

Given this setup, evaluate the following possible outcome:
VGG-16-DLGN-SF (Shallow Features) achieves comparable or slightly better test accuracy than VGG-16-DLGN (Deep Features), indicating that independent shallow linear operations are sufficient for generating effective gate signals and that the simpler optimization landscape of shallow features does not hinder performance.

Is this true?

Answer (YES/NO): NO